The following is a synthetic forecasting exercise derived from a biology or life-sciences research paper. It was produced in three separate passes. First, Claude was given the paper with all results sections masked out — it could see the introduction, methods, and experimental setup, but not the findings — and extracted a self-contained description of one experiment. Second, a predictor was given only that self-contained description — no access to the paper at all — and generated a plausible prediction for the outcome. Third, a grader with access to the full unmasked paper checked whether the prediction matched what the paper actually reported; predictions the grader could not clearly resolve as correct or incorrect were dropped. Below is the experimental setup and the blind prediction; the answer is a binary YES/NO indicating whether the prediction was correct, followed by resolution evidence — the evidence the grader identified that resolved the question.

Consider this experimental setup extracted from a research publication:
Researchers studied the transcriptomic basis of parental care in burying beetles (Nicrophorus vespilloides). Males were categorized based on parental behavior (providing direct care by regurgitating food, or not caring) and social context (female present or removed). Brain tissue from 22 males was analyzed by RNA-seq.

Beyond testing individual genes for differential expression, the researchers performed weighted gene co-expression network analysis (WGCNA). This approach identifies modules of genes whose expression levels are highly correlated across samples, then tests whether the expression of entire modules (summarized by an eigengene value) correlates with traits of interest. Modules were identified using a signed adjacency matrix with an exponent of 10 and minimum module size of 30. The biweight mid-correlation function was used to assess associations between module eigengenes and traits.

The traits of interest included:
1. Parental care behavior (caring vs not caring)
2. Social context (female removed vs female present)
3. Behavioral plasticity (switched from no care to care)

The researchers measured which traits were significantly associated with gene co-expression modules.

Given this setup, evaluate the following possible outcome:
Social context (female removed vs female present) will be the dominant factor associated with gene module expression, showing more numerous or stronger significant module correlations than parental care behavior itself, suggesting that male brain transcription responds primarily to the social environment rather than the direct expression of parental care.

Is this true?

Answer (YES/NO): NO